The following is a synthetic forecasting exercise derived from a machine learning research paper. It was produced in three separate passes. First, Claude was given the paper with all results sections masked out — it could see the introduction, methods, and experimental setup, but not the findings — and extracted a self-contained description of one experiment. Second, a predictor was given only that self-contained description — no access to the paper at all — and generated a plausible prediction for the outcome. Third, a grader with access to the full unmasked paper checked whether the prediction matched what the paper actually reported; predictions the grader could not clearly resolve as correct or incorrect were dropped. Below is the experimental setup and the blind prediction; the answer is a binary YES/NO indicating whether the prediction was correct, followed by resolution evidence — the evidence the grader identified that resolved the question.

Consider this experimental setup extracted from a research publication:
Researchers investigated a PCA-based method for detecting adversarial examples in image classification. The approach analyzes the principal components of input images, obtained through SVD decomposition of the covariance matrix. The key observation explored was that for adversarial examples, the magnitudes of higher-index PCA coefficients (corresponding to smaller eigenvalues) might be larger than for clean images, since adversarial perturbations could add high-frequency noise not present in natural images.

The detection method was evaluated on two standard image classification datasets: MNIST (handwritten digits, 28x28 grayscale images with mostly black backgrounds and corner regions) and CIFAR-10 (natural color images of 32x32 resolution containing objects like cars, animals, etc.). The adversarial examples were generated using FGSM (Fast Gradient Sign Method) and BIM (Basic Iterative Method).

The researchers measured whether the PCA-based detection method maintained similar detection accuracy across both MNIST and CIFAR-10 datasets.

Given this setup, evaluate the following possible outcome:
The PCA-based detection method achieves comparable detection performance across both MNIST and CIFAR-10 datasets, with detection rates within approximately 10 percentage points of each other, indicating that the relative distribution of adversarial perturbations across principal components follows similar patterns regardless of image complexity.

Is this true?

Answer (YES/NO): NO